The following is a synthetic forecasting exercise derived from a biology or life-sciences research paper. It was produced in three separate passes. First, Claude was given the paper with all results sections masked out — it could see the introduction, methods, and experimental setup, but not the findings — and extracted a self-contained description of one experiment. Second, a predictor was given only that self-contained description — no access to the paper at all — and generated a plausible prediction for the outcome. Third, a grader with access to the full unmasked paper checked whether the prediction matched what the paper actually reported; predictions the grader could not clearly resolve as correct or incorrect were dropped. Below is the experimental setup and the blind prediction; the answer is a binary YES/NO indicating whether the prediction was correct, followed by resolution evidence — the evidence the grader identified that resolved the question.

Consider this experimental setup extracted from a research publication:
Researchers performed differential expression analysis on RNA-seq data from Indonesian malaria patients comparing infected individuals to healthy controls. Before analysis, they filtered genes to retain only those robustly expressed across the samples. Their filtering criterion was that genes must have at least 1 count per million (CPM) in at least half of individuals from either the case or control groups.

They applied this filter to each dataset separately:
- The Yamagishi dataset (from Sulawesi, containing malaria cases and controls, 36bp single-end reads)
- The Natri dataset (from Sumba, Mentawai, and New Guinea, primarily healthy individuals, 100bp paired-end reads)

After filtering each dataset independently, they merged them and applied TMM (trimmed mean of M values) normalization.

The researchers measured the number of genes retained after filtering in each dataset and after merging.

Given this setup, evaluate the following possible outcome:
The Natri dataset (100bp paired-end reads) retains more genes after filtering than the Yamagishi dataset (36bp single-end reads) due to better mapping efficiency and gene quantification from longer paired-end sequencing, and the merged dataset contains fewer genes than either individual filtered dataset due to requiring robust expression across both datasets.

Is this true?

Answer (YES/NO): NO